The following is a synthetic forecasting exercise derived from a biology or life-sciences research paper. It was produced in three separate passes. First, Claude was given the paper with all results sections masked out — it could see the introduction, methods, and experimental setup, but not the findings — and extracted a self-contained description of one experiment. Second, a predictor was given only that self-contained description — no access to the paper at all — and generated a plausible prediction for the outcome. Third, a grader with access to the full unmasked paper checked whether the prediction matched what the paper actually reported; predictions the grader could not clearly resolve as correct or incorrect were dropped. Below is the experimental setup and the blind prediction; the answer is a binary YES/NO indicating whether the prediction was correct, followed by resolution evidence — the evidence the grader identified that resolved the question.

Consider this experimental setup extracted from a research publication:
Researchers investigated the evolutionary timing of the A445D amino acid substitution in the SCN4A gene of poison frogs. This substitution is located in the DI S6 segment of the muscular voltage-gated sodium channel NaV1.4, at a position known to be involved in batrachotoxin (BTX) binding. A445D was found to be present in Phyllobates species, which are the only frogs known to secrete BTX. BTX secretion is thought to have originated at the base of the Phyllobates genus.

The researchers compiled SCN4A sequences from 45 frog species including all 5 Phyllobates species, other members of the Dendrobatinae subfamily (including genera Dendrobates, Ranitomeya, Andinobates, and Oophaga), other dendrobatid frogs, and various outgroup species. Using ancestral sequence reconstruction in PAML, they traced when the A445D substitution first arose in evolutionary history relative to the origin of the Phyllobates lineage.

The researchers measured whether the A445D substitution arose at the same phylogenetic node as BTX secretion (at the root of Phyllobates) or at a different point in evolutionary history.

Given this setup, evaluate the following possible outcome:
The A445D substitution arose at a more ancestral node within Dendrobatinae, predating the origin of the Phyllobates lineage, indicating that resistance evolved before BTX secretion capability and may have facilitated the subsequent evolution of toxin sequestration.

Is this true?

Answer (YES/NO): YES